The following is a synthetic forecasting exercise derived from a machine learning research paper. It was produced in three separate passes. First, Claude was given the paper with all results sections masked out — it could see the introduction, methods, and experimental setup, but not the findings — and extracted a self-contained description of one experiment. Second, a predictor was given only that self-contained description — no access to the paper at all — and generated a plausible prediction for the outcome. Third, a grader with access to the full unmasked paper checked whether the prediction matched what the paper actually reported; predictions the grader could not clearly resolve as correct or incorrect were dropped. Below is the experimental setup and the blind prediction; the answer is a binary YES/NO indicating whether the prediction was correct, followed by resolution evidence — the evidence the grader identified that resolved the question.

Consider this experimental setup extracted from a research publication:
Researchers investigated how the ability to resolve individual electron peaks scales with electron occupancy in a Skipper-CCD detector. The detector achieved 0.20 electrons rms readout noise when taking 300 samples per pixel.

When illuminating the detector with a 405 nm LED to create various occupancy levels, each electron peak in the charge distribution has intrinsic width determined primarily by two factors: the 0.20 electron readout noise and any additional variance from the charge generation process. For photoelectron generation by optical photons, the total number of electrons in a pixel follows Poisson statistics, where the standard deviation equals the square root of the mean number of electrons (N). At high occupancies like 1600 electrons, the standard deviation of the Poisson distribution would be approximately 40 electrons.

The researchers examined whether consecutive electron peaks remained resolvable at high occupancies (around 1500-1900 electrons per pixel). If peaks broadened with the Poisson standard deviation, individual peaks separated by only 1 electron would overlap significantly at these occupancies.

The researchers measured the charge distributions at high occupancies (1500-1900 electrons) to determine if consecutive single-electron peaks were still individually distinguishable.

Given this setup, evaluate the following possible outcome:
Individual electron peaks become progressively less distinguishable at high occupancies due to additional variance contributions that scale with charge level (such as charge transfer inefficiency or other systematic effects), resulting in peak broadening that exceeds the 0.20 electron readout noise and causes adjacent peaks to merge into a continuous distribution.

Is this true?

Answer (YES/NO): NO